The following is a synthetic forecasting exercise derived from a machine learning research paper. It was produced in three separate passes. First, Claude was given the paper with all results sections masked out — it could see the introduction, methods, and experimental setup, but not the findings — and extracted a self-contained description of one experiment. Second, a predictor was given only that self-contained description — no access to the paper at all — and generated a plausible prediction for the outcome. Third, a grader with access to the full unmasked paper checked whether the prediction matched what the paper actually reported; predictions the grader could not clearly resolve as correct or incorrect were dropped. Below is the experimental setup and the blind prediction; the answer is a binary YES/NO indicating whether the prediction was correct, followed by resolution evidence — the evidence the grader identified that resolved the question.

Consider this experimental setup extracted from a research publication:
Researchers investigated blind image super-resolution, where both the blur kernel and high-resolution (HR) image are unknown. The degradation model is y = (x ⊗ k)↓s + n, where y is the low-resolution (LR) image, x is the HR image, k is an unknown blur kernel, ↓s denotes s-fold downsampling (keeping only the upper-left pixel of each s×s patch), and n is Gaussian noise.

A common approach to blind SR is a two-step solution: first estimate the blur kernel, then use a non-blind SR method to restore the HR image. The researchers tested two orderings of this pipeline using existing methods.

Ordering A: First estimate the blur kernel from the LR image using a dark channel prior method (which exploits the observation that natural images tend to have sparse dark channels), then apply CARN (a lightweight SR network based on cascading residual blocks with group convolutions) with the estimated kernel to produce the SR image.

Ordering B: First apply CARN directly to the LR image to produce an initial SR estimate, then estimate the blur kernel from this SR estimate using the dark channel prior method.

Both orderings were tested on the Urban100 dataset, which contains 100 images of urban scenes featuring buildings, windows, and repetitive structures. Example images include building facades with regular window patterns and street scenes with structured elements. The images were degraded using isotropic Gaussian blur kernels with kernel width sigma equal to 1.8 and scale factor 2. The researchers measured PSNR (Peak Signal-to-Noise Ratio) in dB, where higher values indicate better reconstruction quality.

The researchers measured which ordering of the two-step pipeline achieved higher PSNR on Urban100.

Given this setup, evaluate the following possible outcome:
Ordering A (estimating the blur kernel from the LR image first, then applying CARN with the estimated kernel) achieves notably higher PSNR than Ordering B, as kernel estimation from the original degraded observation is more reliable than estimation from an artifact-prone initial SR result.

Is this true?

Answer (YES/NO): NO